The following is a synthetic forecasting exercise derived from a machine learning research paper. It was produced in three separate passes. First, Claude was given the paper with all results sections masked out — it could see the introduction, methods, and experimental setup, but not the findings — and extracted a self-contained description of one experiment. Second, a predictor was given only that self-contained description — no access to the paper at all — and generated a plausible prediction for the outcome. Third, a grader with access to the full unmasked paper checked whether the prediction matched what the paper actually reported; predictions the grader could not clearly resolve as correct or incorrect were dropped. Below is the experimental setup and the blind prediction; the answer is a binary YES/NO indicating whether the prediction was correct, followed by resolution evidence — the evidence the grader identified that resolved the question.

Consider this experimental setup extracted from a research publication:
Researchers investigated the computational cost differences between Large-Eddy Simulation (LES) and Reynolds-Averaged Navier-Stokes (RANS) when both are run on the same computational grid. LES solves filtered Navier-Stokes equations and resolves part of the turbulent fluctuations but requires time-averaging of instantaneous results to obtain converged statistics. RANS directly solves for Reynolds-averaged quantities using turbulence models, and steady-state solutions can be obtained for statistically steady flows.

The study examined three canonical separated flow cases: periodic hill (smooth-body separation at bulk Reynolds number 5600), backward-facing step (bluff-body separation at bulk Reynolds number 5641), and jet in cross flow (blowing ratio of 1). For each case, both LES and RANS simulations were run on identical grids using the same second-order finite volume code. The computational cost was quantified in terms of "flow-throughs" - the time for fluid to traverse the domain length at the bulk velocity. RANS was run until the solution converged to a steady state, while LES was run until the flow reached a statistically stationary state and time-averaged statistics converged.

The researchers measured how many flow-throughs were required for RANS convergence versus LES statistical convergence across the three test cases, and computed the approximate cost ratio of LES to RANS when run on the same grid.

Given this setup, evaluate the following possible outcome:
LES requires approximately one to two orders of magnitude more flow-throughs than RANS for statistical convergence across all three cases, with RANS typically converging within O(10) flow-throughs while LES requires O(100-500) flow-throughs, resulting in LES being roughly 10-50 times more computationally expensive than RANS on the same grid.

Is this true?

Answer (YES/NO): NO